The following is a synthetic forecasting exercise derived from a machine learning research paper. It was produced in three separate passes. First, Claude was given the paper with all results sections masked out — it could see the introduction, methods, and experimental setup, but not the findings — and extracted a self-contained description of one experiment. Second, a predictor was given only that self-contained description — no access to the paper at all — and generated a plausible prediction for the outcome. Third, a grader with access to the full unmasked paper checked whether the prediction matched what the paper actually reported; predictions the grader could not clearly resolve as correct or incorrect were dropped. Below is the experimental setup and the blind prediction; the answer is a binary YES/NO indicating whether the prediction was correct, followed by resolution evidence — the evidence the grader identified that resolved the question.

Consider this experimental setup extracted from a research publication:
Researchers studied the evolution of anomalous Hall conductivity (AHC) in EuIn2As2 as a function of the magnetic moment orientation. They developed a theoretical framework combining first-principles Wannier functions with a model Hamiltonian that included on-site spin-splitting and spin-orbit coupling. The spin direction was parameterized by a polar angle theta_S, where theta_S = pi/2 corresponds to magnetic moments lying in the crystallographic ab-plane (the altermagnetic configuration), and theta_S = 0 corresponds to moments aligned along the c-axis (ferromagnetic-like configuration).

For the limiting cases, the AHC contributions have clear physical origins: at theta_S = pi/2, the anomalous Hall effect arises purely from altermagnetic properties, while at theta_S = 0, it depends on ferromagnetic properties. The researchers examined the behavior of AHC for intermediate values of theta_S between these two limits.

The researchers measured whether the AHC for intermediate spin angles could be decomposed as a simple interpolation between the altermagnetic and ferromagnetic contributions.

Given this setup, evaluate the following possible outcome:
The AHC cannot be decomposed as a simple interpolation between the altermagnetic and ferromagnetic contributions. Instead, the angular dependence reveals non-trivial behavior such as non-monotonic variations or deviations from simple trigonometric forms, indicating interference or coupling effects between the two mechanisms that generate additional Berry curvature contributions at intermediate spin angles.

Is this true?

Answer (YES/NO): YES